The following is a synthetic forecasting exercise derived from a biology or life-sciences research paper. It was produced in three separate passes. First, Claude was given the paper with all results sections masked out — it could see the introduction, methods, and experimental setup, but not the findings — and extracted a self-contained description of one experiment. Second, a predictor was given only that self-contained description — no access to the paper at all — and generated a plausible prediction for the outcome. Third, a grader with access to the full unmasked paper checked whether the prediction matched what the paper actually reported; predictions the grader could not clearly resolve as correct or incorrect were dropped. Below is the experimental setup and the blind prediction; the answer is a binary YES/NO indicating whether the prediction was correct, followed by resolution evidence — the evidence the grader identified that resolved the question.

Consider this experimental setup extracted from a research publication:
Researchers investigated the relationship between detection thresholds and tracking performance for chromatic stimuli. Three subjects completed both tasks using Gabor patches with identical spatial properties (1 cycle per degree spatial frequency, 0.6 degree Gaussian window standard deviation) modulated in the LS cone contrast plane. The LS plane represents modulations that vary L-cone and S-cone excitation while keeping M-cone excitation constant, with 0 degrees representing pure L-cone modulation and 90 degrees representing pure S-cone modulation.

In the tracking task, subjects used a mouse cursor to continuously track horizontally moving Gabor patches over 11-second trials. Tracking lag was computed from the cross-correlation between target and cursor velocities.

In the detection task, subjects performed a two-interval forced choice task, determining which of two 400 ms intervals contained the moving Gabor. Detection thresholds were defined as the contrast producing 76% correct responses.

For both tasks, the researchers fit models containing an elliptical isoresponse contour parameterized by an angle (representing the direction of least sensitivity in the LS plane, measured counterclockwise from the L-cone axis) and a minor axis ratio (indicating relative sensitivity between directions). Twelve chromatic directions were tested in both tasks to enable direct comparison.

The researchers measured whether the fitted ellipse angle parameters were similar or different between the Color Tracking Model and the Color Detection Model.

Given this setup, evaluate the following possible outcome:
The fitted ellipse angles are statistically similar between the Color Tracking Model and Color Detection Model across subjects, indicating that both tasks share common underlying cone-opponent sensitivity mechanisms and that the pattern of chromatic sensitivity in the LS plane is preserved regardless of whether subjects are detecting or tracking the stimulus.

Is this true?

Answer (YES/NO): NO